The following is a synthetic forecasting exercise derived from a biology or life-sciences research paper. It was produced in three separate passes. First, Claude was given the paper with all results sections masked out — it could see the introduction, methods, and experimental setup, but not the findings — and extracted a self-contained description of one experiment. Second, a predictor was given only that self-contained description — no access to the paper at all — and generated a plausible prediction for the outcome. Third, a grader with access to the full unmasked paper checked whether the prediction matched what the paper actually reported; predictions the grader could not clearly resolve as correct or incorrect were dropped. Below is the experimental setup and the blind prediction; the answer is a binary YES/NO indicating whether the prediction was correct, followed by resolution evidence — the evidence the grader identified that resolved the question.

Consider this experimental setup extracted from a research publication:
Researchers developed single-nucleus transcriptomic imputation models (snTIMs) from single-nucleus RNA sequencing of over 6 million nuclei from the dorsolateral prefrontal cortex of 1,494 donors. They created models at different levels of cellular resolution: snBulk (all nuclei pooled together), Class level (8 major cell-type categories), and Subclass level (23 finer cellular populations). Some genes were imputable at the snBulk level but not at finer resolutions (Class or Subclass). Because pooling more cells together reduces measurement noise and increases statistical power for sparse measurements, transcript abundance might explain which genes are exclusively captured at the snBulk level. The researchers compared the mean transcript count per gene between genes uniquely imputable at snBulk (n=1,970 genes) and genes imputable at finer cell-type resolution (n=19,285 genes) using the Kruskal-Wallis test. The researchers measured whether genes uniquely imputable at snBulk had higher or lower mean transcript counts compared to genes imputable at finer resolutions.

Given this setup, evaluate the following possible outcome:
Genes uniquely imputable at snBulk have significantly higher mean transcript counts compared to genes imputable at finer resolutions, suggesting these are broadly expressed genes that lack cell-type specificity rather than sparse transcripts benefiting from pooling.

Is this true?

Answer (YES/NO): NO